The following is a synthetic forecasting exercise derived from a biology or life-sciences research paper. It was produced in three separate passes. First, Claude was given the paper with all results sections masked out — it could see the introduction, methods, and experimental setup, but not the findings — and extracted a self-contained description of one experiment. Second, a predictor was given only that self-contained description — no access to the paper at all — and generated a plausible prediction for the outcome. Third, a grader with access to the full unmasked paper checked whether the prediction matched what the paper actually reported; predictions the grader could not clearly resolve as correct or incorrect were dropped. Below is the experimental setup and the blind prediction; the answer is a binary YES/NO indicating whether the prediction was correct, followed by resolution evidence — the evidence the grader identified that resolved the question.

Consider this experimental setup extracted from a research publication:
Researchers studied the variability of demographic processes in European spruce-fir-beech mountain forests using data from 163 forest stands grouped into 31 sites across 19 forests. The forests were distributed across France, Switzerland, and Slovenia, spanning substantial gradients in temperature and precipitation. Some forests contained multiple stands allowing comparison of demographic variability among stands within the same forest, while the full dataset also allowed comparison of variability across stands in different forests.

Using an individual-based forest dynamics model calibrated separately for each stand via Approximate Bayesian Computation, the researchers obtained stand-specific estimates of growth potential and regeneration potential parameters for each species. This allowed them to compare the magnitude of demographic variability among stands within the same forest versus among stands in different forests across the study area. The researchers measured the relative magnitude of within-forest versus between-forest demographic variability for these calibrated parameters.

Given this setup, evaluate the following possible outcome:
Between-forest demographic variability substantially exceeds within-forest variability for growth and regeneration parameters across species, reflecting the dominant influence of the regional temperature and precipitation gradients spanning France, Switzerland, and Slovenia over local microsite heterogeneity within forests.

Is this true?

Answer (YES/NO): NO